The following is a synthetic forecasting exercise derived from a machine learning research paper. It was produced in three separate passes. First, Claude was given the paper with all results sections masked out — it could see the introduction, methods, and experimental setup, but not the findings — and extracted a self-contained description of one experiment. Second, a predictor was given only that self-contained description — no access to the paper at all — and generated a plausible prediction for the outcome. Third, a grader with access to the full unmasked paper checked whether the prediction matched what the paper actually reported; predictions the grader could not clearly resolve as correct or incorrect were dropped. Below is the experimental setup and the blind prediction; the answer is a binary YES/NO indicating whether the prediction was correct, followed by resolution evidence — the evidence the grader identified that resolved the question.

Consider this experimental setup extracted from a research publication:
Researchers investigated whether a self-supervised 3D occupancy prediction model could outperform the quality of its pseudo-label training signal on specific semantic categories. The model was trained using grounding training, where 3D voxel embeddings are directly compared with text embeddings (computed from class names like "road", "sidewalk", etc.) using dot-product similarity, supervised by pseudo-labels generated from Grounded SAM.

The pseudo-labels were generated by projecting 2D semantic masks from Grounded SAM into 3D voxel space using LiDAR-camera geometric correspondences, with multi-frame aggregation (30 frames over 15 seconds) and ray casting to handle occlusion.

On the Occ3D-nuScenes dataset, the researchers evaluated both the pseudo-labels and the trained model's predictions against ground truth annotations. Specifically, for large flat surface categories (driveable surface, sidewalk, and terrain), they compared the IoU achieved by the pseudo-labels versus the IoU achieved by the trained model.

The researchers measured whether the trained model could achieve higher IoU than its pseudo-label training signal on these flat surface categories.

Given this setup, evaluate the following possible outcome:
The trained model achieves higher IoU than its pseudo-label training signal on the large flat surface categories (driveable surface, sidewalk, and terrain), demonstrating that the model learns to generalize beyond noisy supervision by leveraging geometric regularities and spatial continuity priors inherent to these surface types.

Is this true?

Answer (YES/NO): YES